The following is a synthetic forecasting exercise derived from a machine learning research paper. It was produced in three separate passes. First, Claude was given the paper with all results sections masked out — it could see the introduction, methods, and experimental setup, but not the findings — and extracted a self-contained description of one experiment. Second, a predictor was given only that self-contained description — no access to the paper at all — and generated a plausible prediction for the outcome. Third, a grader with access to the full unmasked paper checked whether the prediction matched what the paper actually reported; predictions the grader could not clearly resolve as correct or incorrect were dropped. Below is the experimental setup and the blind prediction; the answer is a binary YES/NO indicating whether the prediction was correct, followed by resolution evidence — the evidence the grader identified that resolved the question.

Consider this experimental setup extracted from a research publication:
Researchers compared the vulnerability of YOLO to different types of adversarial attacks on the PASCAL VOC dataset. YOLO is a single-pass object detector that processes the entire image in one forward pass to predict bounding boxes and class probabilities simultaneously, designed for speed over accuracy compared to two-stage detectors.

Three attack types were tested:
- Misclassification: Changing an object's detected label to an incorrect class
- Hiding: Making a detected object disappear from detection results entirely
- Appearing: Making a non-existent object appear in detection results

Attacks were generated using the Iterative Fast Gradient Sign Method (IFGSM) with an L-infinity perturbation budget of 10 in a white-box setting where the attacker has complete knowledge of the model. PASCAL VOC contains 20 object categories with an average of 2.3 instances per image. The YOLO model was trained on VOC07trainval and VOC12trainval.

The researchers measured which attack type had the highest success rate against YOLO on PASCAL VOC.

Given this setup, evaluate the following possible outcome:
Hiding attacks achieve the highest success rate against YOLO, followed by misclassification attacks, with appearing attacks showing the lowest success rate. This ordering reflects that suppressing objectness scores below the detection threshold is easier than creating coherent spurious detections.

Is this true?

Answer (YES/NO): NO